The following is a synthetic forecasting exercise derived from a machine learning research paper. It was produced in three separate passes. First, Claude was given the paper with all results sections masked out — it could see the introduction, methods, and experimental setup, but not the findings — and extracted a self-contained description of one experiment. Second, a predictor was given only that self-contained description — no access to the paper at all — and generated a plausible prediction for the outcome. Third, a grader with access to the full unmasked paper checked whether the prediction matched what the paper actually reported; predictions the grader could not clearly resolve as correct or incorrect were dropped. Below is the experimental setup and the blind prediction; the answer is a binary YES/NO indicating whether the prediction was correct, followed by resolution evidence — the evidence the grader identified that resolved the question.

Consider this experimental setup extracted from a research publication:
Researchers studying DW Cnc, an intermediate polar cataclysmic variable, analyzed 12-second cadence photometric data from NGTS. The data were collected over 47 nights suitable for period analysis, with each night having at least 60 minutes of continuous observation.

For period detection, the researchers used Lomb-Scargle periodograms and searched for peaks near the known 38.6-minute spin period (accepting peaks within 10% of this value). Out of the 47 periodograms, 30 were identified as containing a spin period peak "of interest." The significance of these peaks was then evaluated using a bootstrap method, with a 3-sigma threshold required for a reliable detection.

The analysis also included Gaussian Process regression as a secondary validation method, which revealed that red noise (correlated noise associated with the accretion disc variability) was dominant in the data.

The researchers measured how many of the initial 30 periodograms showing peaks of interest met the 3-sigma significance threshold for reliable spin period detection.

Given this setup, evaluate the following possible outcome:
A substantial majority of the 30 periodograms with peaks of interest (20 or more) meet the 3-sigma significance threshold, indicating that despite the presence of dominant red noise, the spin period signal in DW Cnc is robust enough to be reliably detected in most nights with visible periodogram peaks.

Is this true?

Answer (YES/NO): YES